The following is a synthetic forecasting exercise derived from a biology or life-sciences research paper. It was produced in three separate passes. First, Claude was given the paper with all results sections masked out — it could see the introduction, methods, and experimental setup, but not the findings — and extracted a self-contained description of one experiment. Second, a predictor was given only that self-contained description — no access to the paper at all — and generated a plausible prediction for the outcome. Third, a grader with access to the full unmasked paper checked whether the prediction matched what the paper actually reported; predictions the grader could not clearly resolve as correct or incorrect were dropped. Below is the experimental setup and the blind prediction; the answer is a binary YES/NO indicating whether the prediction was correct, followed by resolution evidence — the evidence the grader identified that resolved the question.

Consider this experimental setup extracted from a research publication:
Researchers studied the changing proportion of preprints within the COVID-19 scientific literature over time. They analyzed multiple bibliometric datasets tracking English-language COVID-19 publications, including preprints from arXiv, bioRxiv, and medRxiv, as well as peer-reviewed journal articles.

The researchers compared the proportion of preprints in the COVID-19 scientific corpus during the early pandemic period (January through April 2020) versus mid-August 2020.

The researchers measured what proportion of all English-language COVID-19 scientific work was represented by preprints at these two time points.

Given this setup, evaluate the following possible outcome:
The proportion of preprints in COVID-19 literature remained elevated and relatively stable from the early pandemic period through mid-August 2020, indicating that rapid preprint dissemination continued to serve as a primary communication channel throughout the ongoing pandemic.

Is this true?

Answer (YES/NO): NO